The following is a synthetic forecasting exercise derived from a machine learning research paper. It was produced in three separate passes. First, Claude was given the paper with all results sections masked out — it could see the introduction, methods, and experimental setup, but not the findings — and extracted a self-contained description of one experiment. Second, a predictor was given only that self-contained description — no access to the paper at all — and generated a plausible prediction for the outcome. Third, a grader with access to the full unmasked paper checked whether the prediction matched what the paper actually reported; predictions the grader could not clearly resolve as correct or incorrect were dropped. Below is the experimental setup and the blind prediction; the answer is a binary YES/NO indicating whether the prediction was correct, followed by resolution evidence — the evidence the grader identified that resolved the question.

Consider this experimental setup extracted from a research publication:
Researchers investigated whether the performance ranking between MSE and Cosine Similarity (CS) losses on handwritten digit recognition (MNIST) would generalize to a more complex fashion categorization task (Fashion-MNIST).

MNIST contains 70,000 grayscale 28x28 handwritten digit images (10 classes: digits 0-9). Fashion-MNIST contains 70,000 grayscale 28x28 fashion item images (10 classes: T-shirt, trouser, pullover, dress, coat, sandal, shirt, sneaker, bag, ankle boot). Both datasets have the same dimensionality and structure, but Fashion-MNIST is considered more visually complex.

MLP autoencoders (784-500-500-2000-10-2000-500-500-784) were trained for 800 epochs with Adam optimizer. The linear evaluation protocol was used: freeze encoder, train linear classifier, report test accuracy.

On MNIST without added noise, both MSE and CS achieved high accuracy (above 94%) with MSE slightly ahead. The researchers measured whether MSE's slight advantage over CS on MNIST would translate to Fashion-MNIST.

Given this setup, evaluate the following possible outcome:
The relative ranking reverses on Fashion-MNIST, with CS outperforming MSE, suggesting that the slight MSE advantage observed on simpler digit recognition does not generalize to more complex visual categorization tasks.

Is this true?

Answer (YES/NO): NO